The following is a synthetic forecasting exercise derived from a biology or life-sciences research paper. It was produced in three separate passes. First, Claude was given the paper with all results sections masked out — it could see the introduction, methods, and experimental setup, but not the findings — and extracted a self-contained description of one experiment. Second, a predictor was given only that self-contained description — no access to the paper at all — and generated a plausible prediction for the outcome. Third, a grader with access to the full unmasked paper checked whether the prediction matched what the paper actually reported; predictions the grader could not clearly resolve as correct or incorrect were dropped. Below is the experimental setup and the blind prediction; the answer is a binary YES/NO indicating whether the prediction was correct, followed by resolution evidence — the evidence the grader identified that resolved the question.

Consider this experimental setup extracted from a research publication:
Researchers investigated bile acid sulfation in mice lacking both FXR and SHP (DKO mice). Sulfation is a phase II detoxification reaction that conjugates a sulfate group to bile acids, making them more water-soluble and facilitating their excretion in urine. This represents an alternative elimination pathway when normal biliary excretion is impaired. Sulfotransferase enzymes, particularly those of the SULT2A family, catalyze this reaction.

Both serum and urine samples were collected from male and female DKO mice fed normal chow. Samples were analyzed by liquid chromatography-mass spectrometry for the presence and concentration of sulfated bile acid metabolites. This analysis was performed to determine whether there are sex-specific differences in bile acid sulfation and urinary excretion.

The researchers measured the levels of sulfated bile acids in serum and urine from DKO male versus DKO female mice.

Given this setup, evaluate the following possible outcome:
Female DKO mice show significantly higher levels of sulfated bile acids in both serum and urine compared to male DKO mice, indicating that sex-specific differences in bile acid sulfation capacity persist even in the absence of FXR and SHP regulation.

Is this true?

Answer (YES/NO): NO